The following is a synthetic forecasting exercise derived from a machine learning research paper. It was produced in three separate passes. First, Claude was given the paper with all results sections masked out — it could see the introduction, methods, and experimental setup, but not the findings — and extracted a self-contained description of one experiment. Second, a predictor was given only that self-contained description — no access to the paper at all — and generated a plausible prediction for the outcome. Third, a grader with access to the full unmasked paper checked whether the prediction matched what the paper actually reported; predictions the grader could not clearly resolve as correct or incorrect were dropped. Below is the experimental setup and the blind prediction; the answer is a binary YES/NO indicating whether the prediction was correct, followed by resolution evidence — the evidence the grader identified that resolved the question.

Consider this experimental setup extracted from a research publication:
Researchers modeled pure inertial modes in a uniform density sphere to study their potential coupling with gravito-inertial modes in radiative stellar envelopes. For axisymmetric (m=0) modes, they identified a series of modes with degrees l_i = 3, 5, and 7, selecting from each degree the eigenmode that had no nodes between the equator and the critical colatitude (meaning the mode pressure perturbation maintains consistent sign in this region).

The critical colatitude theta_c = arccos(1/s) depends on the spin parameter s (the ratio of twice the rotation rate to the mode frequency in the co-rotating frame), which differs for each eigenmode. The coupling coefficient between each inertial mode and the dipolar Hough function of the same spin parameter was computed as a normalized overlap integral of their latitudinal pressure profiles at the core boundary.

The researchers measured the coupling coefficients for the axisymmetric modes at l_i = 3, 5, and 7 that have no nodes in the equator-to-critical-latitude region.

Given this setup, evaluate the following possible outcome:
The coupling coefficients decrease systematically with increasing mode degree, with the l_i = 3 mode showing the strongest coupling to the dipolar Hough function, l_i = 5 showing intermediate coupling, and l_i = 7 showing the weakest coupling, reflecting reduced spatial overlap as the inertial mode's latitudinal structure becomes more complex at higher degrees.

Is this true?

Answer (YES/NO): YES